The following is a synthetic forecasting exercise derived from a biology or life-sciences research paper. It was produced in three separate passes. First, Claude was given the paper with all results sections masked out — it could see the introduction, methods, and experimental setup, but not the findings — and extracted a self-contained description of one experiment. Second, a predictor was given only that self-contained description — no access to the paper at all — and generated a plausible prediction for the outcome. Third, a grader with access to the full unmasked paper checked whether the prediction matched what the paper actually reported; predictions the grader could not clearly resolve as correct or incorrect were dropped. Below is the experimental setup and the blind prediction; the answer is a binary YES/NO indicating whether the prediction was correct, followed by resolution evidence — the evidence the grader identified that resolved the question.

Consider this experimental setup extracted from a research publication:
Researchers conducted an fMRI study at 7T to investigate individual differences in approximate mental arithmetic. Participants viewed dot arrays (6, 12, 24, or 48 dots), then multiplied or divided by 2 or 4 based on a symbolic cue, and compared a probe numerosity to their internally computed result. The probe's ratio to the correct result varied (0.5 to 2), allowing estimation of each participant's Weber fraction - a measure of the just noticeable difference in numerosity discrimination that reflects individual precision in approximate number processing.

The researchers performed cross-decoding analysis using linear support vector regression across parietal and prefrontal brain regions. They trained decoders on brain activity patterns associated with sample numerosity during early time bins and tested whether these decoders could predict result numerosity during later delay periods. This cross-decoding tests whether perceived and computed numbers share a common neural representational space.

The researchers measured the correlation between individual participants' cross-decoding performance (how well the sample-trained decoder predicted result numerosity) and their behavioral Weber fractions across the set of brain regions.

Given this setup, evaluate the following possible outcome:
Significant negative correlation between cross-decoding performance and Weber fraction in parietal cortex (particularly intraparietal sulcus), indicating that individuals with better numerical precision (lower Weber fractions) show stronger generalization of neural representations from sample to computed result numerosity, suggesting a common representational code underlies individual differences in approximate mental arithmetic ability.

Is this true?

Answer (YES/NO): YES